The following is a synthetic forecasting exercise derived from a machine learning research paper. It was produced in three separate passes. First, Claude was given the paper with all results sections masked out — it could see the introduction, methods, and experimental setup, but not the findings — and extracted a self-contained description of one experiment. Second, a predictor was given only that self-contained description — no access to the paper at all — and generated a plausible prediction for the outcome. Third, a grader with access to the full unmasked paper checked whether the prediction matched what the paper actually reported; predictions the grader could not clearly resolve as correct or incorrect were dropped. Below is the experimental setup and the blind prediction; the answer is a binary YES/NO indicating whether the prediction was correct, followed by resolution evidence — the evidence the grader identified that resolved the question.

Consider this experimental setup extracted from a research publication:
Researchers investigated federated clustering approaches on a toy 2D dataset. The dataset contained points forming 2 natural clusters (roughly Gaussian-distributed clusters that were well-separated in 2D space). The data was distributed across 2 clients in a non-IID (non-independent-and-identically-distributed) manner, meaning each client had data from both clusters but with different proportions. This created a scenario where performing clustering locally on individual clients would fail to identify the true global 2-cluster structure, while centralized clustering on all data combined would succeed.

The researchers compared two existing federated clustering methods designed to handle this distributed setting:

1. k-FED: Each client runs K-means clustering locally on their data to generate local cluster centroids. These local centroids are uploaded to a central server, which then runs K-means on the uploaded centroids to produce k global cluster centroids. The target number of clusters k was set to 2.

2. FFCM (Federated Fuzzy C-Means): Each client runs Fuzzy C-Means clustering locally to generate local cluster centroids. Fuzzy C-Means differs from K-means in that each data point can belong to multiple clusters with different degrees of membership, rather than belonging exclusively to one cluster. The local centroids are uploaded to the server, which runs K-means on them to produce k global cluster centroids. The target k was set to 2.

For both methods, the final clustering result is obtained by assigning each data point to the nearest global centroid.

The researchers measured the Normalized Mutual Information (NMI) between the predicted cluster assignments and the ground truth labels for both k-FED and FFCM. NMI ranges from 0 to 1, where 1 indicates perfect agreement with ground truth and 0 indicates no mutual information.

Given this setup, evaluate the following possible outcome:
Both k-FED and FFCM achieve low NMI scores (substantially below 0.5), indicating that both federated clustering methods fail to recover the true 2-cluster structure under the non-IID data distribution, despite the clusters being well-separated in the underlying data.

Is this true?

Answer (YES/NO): NO